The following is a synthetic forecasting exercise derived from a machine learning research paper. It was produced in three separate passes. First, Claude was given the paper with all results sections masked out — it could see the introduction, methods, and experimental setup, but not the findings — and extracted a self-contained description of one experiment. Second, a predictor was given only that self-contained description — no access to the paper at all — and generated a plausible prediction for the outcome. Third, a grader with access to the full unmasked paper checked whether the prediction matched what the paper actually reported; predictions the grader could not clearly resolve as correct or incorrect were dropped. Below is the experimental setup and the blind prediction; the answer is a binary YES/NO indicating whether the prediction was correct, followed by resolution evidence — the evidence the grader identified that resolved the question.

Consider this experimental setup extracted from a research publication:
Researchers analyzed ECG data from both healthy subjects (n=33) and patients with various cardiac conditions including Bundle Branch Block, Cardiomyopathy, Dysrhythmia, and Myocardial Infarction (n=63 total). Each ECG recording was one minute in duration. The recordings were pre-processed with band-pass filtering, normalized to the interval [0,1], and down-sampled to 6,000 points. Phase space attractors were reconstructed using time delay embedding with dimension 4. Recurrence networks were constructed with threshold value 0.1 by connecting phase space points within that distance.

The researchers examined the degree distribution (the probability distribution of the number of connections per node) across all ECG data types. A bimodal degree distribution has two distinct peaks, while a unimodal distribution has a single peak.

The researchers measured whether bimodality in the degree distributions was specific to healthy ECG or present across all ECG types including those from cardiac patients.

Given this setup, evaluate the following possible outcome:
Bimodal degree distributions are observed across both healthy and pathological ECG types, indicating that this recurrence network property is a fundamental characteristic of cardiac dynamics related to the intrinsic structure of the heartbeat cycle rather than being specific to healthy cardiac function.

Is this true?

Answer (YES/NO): YES